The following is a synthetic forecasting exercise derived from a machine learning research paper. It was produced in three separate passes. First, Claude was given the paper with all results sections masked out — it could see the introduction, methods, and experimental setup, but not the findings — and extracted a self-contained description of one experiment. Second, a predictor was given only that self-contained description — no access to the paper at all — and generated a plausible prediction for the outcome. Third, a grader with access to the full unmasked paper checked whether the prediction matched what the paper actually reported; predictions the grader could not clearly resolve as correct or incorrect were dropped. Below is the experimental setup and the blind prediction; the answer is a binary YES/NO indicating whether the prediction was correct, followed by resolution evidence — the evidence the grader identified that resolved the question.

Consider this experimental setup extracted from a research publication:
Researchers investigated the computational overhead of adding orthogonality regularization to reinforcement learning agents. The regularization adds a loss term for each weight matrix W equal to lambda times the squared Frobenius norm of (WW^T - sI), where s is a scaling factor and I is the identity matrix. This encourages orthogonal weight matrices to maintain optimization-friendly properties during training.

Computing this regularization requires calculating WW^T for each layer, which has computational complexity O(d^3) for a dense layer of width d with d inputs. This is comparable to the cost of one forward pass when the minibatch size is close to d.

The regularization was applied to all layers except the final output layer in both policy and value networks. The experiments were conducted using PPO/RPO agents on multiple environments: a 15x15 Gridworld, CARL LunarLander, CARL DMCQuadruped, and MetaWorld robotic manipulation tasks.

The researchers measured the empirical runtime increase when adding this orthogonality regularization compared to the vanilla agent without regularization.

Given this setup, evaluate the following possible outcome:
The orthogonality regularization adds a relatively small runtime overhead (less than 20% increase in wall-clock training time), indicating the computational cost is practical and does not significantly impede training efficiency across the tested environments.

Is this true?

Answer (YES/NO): YES